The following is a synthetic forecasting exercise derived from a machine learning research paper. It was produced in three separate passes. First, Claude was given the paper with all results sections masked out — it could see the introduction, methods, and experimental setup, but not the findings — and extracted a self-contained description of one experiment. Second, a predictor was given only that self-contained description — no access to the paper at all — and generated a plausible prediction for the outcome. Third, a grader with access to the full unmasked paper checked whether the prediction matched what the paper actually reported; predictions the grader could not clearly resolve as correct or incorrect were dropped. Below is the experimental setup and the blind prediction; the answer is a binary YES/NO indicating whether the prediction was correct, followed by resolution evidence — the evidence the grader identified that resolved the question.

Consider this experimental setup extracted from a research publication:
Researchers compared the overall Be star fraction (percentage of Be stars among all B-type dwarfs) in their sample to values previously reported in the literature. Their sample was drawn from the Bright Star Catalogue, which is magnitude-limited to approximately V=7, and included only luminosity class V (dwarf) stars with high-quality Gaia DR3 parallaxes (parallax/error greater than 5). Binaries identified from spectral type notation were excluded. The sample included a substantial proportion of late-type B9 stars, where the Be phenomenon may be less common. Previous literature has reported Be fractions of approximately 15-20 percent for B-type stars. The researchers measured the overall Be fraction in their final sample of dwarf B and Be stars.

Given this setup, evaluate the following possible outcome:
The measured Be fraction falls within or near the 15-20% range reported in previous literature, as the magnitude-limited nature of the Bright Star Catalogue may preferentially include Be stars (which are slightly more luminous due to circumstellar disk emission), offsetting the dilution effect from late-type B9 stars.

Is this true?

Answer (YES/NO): NO